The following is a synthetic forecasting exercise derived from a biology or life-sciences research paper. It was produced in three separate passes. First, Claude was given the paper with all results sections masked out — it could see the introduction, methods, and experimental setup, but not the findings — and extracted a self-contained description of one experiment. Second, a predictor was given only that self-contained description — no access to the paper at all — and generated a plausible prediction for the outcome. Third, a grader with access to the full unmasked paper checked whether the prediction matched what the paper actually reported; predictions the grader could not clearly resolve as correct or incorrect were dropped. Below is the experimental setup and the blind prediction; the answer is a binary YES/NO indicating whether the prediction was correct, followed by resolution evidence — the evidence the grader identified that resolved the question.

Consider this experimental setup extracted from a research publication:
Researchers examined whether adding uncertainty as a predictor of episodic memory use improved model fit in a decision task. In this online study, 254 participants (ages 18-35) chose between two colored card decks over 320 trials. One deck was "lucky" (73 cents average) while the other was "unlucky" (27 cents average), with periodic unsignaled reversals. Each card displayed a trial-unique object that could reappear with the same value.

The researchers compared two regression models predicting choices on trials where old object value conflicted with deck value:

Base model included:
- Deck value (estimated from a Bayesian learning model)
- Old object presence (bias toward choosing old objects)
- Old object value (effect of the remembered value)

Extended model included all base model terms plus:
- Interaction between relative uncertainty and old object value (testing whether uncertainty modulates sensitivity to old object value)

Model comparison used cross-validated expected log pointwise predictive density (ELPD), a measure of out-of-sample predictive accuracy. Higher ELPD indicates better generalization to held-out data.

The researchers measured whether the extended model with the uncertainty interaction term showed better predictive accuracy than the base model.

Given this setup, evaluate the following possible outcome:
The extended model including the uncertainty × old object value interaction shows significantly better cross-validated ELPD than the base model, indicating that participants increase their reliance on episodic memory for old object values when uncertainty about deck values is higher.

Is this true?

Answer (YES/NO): YES